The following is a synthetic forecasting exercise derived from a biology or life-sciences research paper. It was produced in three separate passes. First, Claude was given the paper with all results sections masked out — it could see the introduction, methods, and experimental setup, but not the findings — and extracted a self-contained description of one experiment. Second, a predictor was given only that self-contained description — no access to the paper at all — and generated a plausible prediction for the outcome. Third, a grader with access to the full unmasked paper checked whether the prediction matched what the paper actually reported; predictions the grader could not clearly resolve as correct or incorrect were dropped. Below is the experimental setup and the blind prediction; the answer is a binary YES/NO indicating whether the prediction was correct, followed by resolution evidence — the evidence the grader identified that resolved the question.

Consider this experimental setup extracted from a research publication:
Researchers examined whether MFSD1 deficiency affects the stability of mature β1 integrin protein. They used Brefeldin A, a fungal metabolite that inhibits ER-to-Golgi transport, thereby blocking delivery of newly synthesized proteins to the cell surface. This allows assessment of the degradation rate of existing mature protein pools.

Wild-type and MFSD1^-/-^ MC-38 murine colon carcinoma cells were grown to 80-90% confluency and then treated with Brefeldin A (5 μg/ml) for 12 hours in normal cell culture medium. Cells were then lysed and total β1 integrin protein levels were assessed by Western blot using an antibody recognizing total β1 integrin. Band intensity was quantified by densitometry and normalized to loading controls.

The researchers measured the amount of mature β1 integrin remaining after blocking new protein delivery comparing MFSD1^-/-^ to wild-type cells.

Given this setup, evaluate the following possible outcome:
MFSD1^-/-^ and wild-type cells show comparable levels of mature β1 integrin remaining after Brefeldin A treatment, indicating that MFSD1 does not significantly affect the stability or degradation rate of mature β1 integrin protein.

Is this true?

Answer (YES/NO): NO